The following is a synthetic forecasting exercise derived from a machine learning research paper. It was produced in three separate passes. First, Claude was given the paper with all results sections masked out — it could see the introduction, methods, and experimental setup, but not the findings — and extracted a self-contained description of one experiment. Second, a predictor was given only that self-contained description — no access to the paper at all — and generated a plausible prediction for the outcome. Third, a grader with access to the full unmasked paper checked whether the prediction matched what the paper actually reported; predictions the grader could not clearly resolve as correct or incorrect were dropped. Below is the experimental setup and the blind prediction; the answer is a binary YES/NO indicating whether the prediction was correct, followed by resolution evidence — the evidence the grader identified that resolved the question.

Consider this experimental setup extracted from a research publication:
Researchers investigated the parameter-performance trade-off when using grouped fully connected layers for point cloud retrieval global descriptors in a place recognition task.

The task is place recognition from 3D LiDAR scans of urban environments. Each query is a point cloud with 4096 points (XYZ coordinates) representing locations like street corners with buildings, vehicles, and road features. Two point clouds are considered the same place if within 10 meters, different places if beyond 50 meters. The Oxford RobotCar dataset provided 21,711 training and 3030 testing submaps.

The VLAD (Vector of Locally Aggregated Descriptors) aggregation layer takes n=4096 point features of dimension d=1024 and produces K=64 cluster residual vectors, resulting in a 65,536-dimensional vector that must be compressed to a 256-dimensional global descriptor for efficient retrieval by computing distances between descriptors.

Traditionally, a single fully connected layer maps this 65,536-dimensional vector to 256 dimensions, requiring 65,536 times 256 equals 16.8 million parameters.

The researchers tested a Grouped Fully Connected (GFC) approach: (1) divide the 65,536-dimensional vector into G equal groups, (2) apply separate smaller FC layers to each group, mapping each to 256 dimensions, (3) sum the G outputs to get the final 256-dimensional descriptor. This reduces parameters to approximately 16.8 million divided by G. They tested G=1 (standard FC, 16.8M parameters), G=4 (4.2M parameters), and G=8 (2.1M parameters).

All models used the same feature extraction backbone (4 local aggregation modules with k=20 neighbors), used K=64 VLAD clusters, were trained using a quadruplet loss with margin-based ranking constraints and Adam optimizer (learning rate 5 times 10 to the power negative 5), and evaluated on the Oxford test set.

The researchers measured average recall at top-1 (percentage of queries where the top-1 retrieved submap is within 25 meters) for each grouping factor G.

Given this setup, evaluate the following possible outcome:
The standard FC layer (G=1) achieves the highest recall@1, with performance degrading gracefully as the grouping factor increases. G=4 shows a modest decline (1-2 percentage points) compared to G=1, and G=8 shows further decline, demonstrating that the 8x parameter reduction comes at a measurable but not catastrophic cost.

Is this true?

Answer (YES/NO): NO